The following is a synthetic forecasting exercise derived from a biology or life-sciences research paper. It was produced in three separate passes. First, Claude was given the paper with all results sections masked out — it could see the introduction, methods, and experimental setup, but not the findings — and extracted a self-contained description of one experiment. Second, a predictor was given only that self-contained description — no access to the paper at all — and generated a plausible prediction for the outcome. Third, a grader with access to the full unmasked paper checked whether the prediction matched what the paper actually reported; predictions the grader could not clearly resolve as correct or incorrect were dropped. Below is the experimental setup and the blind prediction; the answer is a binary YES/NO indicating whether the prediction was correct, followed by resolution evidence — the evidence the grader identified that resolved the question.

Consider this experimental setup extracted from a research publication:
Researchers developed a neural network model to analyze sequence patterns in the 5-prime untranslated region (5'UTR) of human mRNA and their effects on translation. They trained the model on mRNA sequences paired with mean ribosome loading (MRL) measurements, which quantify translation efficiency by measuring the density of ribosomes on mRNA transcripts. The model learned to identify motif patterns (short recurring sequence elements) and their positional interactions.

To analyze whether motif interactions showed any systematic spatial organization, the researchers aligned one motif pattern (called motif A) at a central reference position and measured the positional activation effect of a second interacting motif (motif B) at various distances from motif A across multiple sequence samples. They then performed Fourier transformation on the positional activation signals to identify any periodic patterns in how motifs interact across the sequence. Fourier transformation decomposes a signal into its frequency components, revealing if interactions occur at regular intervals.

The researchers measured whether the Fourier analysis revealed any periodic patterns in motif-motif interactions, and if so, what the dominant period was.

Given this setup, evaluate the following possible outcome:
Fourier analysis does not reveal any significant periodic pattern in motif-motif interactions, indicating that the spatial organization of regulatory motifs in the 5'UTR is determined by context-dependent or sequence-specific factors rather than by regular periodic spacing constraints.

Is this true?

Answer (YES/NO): NO